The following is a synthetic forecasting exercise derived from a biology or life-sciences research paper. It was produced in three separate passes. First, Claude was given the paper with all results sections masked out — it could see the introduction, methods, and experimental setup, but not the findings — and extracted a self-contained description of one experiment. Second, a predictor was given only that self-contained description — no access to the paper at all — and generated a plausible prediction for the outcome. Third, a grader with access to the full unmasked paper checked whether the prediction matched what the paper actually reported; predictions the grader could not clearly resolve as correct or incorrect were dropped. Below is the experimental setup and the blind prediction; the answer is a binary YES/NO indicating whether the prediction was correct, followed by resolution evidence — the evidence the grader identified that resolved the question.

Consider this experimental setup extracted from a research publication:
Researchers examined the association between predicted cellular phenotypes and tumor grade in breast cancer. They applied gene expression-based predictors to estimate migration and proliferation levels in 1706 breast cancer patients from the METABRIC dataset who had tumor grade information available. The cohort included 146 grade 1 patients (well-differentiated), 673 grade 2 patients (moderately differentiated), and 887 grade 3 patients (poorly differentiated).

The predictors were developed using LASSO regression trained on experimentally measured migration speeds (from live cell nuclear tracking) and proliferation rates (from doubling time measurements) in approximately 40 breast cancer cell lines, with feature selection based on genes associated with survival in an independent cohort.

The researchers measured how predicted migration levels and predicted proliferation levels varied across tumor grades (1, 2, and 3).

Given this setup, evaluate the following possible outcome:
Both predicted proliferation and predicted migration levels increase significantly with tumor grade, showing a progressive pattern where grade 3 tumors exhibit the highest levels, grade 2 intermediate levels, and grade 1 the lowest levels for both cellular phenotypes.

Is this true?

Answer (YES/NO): YES